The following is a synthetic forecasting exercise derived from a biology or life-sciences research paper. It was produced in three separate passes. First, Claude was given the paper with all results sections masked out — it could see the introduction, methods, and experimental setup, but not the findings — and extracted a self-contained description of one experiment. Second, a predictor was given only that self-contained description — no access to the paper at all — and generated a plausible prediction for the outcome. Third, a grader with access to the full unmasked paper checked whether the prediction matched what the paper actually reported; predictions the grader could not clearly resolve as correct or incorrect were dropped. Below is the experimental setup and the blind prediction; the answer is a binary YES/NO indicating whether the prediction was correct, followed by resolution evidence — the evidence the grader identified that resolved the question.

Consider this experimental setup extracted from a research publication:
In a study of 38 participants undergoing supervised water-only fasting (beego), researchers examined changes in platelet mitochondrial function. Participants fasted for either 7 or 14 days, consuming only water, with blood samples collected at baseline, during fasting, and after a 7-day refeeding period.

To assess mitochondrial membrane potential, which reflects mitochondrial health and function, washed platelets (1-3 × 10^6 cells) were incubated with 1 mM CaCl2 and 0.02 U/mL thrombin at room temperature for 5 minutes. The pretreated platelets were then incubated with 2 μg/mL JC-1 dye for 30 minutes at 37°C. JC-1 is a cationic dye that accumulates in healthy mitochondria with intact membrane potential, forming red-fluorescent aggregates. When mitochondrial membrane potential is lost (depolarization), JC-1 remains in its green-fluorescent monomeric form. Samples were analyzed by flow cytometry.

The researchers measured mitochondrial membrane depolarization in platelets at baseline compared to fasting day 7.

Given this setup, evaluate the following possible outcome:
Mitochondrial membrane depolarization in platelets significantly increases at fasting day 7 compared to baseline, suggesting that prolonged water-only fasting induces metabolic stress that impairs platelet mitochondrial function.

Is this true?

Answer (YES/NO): NO